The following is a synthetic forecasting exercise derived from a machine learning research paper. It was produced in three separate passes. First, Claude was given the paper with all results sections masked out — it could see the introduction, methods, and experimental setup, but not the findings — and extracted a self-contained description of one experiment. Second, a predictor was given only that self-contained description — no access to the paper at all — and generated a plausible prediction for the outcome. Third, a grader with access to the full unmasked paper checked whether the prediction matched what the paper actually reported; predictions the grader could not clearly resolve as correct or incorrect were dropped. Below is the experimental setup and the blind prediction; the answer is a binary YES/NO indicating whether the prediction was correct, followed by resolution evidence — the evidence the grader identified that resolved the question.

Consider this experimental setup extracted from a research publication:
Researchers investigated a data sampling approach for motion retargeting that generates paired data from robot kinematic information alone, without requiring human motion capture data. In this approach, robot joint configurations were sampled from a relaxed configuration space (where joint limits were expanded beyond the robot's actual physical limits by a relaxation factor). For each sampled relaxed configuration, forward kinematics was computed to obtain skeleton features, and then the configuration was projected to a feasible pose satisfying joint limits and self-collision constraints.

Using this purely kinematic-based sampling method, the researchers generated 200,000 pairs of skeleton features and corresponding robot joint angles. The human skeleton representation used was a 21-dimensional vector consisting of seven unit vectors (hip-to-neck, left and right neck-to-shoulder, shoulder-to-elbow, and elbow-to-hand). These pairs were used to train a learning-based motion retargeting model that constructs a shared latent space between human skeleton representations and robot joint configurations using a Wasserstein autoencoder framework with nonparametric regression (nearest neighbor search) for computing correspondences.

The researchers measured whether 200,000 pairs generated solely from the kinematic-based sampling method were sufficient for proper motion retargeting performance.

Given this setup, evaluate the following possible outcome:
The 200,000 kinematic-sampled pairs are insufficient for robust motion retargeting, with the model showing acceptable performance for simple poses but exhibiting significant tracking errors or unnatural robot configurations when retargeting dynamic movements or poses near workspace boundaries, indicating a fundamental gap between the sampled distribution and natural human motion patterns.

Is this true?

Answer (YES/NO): NO